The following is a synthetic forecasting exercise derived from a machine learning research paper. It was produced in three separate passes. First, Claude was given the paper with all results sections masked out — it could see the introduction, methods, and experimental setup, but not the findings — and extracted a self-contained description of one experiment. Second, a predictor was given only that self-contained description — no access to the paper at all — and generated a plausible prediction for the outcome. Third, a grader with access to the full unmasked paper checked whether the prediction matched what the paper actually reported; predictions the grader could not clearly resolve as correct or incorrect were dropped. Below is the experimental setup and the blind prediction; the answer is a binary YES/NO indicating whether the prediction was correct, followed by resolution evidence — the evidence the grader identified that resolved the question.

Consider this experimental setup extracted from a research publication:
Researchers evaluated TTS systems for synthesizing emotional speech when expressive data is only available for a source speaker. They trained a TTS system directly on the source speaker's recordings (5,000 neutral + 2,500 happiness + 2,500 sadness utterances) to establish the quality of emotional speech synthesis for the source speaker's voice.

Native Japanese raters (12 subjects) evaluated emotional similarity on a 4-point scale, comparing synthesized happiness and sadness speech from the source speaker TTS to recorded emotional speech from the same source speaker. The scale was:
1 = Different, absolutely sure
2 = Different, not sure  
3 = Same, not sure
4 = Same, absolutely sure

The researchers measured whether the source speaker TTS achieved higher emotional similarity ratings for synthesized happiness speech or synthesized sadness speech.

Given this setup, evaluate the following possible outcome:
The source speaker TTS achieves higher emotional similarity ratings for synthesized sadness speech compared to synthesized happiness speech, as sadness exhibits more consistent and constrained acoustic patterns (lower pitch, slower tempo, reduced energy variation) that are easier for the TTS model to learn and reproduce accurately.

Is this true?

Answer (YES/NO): YES